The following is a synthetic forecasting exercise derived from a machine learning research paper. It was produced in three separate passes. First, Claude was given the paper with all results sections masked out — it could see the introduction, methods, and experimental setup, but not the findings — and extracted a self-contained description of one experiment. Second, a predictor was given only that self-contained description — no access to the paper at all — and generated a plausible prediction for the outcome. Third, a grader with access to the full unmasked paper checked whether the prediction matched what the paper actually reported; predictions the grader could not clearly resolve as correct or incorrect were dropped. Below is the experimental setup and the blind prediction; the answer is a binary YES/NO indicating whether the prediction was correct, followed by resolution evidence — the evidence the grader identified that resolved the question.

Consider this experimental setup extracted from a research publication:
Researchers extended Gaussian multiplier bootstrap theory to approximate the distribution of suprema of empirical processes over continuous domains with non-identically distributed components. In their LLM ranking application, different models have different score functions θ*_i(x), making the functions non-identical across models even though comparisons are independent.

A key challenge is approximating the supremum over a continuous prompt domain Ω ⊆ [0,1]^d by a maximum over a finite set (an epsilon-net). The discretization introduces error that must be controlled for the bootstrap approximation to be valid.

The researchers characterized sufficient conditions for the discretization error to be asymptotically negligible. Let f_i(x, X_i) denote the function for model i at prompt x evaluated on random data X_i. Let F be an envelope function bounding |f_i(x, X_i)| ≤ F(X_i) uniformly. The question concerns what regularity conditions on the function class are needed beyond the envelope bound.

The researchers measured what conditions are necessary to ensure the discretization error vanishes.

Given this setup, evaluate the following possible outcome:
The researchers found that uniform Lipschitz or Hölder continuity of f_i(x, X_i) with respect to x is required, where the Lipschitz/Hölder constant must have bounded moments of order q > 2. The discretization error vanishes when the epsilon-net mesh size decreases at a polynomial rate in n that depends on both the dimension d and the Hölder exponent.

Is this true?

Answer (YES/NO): NO